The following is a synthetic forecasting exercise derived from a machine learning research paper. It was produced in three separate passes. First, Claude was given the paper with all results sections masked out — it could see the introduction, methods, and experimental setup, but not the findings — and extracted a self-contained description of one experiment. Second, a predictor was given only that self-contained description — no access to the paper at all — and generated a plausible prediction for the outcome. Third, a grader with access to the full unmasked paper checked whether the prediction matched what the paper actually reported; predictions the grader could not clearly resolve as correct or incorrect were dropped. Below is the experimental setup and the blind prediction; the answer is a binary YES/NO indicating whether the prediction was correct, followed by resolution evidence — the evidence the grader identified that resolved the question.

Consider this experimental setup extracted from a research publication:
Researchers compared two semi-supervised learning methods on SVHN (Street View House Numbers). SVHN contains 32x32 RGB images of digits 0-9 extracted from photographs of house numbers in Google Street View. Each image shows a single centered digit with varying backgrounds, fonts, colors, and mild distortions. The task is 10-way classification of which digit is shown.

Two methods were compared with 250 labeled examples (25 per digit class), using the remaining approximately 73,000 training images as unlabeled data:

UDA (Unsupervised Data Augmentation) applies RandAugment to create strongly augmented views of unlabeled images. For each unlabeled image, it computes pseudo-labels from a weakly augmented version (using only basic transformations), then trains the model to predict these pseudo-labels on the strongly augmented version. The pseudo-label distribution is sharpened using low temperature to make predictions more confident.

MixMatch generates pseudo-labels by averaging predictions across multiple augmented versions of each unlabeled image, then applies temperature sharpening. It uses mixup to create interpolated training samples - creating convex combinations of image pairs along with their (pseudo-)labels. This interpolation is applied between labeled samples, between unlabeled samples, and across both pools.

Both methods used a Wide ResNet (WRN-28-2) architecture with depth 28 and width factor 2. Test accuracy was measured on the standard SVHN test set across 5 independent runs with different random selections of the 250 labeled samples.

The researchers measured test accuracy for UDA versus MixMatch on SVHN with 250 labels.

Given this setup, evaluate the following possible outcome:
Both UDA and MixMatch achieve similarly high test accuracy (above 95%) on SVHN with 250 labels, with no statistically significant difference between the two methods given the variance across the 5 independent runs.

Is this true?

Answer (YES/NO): NO